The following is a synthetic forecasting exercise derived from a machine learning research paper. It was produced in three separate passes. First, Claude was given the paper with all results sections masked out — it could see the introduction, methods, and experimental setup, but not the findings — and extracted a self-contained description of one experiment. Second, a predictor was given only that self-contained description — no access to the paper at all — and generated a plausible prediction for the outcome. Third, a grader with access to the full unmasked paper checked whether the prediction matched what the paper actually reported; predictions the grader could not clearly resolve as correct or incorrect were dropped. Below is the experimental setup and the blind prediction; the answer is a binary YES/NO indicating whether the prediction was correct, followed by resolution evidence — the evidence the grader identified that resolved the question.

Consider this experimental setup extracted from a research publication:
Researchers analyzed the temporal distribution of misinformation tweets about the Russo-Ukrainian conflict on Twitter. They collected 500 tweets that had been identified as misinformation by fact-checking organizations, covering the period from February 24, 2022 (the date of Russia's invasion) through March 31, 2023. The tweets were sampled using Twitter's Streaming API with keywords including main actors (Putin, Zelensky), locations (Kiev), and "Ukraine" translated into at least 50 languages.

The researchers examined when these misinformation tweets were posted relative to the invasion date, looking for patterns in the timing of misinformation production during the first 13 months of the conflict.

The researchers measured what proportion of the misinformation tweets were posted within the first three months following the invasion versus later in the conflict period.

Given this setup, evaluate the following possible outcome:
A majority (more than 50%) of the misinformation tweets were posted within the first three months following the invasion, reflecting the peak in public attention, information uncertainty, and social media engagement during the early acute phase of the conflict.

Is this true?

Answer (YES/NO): YES